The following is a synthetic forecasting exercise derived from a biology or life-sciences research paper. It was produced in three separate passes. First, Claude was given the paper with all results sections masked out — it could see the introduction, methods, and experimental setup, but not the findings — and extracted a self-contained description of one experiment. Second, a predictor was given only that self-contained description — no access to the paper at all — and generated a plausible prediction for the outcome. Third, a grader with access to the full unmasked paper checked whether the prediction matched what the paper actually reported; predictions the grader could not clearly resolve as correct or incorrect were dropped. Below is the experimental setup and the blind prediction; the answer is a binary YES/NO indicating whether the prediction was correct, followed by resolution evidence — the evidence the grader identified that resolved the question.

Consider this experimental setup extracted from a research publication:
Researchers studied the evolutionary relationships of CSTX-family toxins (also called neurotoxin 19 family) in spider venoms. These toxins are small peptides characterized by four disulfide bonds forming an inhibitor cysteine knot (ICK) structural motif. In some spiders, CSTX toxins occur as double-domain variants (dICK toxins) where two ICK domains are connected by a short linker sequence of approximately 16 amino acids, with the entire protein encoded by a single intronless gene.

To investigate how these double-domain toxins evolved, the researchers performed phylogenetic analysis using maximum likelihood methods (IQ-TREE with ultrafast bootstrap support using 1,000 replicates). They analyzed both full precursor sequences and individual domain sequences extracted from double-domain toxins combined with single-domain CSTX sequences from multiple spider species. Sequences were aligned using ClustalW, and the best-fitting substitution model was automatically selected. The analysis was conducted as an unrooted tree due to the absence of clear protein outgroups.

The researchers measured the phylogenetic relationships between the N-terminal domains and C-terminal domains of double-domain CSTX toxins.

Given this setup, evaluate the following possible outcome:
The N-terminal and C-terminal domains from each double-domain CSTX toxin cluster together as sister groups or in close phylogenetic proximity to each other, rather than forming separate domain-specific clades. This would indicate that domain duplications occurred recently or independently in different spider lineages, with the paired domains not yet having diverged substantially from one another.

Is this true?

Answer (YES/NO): NO